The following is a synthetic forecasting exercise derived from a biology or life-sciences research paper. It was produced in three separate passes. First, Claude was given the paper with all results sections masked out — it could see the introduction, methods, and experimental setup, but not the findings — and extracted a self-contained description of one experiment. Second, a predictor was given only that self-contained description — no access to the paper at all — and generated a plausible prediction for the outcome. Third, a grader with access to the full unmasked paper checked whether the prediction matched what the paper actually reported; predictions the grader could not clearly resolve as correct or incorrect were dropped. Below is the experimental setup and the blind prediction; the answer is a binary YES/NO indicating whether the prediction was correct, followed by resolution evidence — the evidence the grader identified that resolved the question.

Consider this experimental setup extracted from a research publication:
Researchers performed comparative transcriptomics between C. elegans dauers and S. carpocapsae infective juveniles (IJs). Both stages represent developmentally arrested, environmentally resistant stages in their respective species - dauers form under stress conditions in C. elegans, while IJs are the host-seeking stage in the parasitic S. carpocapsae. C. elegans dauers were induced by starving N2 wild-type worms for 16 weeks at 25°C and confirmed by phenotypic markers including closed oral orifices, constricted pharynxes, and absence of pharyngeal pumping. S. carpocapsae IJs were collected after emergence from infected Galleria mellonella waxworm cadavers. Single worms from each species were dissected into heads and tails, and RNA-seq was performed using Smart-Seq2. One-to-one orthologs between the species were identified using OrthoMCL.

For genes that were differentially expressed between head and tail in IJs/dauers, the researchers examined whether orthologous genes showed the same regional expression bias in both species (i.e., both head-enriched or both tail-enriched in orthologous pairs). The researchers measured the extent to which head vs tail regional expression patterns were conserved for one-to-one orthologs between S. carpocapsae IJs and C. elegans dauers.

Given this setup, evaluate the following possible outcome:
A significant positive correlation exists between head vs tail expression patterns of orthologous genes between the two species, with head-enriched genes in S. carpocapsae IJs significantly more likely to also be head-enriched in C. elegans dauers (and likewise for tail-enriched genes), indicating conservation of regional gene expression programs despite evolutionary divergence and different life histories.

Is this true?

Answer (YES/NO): NO